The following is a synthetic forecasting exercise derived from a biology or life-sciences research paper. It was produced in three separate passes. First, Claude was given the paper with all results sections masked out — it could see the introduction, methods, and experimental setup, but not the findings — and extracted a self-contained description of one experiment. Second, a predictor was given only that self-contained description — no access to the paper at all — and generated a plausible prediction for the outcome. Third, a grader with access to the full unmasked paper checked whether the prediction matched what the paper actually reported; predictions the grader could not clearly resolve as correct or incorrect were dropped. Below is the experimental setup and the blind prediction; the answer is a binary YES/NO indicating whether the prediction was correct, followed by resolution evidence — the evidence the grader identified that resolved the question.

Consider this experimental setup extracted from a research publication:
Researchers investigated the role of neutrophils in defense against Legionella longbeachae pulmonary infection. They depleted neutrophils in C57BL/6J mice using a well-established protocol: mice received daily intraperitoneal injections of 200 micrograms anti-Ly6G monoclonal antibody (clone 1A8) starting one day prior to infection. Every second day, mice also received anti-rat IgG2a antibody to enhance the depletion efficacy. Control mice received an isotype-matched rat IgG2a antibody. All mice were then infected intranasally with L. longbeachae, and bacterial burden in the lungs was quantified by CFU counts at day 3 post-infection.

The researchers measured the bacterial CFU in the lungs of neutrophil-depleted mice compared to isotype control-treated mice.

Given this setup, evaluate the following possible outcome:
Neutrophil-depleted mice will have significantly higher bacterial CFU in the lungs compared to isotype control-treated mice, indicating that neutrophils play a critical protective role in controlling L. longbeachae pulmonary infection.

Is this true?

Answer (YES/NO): YES